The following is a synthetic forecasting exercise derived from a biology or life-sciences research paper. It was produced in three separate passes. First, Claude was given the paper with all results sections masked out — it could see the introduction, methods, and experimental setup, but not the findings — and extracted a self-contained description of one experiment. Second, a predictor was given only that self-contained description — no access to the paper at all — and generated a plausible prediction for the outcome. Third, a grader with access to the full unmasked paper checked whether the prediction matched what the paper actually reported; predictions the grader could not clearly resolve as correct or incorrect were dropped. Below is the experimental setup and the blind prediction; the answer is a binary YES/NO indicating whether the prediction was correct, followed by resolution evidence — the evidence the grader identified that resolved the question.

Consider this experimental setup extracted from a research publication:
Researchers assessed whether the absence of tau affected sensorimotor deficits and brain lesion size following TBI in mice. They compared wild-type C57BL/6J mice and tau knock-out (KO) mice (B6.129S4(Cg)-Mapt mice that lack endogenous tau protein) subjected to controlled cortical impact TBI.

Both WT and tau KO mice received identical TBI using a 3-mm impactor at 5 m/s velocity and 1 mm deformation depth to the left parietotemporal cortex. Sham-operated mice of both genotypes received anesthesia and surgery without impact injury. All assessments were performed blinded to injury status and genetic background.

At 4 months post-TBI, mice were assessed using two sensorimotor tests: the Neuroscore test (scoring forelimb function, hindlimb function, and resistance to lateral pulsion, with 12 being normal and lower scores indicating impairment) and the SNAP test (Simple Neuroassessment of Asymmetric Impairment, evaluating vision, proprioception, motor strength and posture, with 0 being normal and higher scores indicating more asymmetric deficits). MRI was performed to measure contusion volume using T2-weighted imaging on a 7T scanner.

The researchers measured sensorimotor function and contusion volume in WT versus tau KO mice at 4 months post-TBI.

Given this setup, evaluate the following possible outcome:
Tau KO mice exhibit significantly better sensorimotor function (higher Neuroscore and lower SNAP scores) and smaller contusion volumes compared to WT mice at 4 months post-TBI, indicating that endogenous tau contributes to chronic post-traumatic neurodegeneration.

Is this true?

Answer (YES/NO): NO